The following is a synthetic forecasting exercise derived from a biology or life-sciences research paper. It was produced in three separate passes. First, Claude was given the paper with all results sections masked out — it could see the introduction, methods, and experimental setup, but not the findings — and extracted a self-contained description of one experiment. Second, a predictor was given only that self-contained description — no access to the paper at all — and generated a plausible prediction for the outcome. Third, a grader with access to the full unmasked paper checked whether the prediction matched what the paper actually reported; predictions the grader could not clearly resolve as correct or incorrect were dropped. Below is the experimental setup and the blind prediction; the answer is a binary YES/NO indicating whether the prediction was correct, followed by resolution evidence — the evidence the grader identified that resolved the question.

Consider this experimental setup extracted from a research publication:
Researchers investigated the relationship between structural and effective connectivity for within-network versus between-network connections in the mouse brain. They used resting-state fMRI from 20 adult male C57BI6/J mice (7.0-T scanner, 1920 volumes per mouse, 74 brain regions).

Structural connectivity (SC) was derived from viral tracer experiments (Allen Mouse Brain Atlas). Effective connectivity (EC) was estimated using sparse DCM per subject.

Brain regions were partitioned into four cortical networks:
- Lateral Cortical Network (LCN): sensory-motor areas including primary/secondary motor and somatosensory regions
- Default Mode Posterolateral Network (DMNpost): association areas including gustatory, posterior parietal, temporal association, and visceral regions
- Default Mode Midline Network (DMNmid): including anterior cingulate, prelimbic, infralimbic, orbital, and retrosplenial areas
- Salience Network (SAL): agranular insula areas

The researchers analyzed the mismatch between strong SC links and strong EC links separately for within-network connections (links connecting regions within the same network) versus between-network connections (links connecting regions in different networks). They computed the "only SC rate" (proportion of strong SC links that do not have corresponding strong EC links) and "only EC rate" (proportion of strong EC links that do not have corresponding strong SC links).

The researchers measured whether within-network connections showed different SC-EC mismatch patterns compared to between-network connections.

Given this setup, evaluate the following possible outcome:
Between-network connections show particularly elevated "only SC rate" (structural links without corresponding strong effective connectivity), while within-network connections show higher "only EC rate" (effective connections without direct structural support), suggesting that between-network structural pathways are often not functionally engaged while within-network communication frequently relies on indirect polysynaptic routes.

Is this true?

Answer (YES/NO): NO